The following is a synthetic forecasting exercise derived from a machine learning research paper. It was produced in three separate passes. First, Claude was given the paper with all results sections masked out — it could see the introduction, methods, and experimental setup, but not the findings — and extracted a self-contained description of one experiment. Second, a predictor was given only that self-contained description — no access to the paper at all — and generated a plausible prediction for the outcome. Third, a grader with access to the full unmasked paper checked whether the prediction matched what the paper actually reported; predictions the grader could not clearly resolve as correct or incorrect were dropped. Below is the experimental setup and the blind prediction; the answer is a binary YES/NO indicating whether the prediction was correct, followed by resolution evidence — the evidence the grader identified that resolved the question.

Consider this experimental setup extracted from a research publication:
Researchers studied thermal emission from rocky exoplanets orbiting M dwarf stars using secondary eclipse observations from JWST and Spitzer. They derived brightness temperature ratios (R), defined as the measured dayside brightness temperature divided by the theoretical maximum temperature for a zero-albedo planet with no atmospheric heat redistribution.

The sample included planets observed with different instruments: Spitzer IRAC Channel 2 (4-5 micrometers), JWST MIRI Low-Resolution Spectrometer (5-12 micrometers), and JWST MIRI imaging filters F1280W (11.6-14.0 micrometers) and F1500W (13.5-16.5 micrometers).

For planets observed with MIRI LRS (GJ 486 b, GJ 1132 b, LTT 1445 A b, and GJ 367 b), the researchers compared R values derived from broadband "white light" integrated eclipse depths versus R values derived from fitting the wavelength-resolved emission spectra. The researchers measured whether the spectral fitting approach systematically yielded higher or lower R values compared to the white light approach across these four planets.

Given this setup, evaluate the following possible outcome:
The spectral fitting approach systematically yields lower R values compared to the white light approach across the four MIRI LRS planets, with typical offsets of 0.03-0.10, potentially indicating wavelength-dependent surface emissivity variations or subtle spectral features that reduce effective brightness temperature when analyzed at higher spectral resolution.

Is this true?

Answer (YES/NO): NO